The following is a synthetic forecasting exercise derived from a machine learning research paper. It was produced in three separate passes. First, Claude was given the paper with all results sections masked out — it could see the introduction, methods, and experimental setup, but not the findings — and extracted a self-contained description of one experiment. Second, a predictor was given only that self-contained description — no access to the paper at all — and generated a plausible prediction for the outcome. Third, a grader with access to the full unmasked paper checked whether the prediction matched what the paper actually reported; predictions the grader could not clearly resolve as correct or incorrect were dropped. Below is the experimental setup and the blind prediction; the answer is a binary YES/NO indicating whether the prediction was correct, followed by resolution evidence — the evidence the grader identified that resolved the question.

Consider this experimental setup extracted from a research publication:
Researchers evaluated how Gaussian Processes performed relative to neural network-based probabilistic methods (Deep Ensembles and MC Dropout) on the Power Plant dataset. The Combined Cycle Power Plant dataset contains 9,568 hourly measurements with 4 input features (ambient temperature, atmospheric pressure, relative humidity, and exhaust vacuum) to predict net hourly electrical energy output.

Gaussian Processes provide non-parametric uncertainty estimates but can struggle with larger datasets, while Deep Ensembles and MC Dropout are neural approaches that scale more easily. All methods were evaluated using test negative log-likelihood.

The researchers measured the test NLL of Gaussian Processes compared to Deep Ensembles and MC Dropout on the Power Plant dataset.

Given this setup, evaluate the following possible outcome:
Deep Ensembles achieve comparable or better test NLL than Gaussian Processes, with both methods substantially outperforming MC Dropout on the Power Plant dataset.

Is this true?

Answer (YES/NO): NO